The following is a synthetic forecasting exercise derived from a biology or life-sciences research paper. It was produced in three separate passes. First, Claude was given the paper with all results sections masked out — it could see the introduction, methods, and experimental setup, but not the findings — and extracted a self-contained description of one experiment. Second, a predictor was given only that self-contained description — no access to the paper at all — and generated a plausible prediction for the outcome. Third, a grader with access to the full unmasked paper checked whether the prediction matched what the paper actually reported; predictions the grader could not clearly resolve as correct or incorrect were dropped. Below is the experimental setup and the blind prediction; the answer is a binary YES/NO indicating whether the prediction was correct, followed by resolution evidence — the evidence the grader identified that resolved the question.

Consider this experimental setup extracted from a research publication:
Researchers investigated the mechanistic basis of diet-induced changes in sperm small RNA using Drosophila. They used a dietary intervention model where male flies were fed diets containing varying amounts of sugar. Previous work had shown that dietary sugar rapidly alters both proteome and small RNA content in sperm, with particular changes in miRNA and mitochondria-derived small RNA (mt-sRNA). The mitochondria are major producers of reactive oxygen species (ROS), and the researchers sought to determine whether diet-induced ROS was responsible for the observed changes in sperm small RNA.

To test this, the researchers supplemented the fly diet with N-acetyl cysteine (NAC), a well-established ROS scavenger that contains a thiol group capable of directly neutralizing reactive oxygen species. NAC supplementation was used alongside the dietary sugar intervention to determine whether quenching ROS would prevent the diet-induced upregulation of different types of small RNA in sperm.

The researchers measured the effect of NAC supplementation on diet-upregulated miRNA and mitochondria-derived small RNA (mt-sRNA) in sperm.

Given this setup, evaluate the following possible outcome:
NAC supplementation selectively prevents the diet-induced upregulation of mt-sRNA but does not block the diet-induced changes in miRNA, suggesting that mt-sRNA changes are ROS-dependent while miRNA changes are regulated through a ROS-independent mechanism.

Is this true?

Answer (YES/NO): NO